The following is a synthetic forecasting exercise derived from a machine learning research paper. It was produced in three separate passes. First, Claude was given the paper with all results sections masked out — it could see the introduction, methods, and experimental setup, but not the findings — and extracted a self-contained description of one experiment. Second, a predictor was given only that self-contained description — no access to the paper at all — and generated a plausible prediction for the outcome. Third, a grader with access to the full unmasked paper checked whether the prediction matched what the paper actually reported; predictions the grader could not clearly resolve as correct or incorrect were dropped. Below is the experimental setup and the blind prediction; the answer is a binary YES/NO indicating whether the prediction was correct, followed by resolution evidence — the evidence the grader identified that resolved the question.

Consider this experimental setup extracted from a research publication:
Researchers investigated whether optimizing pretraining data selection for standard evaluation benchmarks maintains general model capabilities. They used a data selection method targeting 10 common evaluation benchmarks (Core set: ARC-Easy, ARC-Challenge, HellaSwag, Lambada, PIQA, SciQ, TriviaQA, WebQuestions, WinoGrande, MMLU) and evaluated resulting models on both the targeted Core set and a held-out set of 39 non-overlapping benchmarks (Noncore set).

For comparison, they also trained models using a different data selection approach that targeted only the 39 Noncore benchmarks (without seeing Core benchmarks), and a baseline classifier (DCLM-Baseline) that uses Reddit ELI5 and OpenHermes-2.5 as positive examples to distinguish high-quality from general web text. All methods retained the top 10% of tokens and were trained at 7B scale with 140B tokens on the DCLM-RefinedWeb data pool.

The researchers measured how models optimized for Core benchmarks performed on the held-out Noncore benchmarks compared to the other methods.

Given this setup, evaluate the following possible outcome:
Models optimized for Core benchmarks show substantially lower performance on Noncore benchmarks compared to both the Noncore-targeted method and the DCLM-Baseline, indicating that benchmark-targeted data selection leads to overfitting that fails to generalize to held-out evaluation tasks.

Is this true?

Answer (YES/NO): YES